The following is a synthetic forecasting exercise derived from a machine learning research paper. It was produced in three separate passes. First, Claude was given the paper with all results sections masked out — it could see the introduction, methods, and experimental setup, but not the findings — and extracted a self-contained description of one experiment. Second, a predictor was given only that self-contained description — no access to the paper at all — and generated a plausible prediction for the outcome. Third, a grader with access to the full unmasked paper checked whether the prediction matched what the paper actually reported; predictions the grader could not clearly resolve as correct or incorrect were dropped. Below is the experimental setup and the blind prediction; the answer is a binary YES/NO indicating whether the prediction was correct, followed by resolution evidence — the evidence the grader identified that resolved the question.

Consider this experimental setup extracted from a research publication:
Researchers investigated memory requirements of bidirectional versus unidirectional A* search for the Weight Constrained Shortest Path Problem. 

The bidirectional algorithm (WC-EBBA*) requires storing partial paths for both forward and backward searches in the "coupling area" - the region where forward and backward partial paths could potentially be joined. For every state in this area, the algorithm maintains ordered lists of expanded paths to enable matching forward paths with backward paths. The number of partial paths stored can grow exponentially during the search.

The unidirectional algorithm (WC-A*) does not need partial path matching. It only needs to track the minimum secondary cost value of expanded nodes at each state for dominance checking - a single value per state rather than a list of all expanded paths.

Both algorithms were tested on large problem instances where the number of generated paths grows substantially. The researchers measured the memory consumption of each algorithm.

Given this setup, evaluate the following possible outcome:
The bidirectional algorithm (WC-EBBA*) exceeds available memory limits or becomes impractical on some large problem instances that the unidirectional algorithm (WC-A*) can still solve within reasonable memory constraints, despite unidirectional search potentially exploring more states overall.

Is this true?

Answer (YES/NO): NO